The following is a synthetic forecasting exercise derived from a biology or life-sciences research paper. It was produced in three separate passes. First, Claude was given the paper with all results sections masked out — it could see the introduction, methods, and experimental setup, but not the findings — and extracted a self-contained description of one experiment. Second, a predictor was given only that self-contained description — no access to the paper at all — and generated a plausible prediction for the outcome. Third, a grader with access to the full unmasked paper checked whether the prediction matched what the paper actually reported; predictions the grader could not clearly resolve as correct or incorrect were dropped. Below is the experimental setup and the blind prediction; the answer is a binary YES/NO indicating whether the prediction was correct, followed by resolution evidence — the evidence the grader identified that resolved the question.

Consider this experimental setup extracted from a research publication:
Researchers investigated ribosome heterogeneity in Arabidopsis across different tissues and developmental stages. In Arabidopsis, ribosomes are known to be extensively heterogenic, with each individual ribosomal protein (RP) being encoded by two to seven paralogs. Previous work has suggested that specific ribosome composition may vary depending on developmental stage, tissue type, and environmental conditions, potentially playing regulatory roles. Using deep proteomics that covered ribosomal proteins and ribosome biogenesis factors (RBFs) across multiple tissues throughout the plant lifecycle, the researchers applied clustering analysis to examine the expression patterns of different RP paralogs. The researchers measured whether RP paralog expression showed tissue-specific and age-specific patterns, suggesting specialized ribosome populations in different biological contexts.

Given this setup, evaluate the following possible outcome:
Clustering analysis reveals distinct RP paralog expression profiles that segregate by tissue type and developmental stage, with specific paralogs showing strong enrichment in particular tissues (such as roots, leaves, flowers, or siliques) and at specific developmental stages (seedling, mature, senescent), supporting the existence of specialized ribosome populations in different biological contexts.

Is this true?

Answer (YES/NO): YES